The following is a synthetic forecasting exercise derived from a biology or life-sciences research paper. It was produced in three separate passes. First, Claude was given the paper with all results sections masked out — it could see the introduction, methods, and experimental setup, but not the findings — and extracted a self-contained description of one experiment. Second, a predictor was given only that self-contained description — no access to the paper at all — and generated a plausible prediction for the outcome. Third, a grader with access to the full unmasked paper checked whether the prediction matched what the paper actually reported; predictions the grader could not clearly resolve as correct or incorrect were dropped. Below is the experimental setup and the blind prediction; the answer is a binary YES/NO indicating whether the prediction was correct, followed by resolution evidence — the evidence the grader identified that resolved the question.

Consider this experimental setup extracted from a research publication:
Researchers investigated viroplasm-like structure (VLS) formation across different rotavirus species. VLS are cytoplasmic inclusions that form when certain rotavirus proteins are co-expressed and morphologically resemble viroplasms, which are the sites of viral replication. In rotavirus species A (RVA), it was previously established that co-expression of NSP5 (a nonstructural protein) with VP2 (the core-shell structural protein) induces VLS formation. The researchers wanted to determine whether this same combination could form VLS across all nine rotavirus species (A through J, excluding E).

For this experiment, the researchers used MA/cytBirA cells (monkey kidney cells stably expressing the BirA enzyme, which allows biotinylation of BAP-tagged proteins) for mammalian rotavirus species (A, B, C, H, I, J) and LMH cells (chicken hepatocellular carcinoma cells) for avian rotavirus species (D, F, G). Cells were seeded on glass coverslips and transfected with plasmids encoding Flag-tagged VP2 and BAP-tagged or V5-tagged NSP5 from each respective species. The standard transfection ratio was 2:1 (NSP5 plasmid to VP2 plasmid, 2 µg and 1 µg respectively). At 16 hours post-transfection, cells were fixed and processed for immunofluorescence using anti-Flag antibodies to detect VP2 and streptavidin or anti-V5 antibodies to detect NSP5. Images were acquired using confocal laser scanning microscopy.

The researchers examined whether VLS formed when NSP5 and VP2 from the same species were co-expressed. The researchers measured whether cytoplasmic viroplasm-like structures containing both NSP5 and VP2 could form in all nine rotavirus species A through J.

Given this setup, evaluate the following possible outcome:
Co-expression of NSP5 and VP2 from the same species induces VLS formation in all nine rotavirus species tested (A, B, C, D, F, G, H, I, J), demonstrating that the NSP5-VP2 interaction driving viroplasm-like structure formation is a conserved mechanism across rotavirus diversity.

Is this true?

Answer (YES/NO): NO